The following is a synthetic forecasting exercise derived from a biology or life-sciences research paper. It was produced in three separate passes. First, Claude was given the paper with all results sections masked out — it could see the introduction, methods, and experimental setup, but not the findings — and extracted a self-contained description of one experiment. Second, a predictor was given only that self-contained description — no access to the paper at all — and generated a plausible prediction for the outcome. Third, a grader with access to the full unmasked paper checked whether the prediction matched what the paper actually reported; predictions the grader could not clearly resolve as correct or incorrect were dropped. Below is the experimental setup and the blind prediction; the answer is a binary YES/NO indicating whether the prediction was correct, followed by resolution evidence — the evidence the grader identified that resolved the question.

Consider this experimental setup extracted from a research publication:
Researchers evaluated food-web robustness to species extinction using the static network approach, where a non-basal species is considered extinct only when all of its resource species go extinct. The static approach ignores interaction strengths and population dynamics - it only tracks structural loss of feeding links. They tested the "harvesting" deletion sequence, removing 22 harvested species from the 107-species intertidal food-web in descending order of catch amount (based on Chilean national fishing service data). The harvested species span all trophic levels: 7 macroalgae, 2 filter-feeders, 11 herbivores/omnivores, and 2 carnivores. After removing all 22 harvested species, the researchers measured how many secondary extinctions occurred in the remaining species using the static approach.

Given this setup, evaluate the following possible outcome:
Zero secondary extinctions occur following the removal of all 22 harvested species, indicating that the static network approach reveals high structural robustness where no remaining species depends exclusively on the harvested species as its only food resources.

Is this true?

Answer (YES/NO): YES